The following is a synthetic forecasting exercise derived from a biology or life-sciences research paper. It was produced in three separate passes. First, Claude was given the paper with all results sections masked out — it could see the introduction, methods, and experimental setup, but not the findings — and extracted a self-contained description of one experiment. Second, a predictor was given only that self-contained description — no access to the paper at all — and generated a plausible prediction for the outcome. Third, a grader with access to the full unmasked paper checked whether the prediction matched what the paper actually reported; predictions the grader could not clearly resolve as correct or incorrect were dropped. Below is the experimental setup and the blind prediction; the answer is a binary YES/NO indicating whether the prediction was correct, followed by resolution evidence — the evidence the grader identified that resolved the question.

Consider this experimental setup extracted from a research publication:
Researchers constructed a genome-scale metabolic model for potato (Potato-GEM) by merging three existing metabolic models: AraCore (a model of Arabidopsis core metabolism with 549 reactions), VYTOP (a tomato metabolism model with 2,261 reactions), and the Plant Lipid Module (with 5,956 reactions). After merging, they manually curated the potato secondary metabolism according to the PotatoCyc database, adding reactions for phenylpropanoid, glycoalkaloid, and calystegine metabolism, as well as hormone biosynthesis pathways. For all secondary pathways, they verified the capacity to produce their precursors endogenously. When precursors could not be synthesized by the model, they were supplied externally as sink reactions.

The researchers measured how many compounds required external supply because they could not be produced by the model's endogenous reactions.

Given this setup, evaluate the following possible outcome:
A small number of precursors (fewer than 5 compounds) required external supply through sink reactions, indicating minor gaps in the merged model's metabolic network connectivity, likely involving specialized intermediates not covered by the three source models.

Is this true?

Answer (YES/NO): NO